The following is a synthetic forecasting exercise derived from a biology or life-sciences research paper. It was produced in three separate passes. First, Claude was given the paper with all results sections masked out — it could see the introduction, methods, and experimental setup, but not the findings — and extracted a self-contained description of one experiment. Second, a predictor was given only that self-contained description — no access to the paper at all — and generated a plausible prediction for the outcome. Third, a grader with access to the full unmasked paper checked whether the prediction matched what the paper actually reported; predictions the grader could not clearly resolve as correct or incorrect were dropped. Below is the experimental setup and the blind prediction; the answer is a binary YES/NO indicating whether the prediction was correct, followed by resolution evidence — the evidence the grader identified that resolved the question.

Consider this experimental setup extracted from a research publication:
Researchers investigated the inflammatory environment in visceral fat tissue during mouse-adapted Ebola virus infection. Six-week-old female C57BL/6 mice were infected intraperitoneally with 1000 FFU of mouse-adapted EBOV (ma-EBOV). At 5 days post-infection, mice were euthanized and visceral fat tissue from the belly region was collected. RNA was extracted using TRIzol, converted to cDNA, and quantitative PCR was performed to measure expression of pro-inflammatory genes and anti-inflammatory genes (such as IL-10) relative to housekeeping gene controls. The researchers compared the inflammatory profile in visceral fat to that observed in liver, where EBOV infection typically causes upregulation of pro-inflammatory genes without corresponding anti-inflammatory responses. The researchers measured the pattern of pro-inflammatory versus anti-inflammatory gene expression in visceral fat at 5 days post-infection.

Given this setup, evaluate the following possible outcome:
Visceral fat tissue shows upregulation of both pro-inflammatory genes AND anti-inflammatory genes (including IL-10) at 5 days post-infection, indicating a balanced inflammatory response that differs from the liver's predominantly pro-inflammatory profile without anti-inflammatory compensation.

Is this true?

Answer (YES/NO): NO